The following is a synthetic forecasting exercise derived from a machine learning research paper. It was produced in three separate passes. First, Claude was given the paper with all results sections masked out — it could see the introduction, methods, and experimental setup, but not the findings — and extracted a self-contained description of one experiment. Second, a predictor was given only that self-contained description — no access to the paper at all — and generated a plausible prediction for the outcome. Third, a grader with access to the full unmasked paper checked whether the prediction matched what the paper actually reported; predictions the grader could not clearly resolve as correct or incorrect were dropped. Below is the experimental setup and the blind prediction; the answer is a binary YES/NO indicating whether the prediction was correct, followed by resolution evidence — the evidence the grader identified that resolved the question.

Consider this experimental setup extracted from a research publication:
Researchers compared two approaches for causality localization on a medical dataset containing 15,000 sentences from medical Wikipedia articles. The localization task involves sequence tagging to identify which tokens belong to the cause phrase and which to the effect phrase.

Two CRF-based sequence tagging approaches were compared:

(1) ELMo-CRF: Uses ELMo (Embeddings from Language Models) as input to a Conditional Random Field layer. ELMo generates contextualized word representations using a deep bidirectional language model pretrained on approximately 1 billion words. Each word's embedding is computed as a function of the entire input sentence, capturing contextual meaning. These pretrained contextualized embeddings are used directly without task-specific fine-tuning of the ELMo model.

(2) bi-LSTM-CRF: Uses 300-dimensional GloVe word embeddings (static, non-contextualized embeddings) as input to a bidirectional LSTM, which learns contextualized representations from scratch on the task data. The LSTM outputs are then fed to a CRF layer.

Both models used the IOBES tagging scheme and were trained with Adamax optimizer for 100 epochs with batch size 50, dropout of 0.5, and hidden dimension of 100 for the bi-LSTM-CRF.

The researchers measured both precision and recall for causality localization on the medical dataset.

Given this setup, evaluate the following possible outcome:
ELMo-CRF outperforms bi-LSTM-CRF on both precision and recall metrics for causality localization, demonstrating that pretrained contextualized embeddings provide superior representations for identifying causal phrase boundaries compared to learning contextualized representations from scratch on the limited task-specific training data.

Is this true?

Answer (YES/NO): NO